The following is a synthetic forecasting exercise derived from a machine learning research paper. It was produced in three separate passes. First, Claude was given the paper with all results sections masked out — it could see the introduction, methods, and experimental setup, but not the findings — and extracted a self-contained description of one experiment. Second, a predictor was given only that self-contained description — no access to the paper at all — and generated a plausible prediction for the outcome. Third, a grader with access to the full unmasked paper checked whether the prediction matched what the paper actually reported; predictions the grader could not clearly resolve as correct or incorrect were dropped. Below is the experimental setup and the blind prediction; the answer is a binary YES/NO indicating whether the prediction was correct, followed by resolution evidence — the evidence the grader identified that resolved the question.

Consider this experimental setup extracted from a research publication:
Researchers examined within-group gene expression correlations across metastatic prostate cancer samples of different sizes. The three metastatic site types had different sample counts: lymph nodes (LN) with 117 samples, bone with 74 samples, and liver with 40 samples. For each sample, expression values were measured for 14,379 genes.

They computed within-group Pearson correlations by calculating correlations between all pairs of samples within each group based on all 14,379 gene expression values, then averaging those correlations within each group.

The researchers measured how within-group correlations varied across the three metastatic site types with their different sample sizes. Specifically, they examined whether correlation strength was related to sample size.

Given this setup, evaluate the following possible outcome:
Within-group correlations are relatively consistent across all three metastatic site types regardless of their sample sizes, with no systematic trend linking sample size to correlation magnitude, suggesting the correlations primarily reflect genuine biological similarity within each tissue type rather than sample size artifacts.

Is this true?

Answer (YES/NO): NO